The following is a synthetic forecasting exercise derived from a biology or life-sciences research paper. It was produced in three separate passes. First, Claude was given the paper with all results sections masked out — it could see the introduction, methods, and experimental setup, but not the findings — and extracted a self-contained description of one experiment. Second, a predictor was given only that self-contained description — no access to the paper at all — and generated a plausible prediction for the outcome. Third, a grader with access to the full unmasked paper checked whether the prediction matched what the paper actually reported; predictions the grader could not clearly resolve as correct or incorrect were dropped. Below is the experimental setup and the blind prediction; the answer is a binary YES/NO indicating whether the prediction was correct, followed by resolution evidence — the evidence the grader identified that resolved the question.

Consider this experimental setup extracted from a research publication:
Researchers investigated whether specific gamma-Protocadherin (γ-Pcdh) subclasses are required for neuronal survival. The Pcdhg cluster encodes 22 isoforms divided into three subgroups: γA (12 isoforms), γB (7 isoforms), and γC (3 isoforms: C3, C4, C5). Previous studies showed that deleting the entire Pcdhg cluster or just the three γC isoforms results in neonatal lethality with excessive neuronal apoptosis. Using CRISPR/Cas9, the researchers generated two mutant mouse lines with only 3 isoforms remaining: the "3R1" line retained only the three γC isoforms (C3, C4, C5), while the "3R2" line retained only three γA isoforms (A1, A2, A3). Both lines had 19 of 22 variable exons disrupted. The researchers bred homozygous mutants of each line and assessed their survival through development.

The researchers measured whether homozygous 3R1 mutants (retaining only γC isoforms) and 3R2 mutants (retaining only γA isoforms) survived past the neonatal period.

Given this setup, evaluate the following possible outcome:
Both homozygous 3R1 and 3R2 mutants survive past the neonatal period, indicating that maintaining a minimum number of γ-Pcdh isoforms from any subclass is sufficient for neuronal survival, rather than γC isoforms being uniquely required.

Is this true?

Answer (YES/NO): NO